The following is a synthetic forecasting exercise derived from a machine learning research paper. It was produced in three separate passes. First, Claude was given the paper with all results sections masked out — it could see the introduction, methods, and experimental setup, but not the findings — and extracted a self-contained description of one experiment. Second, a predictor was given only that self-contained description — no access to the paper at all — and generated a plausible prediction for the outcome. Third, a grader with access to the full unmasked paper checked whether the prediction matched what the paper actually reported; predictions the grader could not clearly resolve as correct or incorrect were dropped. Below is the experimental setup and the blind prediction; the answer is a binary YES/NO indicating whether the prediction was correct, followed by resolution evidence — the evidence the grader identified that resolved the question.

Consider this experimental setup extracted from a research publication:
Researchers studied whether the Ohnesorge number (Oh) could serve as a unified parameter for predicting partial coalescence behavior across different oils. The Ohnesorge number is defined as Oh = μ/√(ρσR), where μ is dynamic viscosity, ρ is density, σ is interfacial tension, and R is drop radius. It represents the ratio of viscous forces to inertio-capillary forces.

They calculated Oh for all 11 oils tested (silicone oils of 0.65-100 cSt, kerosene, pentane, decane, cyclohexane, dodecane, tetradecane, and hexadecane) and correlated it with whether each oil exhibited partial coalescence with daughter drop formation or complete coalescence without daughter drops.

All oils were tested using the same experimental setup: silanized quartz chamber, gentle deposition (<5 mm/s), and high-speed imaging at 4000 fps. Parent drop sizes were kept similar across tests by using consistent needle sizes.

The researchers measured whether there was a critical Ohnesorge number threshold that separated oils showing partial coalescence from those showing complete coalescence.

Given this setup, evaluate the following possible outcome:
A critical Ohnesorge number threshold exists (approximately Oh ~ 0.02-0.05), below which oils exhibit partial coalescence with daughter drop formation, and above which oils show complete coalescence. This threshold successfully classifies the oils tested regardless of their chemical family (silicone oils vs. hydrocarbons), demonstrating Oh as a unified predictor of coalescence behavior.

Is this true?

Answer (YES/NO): NO